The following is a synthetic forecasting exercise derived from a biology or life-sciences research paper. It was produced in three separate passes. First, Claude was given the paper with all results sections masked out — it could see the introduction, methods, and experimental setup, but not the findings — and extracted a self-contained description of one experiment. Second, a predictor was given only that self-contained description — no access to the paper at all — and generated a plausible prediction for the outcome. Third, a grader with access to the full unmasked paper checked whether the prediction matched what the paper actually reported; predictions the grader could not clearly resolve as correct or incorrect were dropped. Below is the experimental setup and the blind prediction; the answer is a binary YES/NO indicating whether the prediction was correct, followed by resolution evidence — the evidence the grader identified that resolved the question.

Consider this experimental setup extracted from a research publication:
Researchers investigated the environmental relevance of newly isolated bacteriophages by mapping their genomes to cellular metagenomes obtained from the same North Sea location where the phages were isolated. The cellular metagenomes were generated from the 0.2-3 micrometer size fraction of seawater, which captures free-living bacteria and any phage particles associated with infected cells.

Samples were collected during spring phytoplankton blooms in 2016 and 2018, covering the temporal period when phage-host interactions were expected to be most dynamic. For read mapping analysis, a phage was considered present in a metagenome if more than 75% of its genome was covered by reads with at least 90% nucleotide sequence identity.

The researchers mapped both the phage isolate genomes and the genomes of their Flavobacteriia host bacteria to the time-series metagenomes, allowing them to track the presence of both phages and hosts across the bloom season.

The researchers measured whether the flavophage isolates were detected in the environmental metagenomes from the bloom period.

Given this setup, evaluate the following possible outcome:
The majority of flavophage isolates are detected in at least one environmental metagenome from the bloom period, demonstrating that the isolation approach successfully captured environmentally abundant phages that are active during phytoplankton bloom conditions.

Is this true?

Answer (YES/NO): NO